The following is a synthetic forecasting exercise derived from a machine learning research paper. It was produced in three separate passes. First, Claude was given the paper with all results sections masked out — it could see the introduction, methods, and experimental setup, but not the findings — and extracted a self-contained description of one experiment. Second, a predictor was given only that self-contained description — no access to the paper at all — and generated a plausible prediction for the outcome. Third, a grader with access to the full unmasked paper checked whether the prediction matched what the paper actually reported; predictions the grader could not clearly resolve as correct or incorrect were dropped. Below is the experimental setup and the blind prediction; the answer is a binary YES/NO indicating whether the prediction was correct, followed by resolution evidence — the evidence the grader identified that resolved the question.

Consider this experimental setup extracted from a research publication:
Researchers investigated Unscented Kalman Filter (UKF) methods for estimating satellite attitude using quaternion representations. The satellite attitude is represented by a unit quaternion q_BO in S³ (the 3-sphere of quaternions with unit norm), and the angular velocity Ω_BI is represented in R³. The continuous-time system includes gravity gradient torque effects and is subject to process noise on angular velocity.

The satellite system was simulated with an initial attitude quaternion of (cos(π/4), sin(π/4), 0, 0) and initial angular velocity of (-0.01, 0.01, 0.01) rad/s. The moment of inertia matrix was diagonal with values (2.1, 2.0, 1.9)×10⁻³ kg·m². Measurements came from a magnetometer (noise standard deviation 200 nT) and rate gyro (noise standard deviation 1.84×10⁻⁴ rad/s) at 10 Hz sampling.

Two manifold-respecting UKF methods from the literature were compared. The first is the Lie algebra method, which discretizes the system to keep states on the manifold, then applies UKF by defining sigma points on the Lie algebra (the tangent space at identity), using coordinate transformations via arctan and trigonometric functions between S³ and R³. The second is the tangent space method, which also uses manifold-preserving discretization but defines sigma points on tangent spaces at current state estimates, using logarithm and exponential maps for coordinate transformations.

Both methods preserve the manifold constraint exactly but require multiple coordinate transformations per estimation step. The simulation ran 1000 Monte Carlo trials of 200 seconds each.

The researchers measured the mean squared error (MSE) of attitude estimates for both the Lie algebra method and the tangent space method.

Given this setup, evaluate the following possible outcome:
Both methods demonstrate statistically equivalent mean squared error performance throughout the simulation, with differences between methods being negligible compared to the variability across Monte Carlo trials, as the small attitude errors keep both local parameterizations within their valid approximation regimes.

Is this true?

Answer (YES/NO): NO